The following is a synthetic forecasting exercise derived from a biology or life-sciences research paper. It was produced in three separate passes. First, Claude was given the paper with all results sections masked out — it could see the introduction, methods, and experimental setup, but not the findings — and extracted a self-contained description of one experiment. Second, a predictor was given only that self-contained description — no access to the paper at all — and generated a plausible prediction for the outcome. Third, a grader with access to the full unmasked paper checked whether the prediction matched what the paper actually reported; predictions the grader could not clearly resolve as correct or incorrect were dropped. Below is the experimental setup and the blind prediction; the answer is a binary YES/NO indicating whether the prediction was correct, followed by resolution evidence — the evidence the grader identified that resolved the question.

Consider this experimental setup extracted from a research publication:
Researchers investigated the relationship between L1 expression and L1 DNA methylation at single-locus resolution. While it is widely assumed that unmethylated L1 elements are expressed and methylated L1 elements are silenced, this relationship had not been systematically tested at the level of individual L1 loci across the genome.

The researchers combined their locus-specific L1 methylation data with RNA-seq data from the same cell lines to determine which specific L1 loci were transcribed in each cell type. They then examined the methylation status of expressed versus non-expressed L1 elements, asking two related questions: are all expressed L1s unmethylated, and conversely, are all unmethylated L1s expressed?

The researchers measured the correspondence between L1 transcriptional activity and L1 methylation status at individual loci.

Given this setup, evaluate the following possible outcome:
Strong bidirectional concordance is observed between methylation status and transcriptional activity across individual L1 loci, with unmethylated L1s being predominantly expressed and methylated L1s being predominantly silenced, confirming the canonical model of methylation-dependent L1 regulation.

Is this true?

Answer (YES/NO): NO